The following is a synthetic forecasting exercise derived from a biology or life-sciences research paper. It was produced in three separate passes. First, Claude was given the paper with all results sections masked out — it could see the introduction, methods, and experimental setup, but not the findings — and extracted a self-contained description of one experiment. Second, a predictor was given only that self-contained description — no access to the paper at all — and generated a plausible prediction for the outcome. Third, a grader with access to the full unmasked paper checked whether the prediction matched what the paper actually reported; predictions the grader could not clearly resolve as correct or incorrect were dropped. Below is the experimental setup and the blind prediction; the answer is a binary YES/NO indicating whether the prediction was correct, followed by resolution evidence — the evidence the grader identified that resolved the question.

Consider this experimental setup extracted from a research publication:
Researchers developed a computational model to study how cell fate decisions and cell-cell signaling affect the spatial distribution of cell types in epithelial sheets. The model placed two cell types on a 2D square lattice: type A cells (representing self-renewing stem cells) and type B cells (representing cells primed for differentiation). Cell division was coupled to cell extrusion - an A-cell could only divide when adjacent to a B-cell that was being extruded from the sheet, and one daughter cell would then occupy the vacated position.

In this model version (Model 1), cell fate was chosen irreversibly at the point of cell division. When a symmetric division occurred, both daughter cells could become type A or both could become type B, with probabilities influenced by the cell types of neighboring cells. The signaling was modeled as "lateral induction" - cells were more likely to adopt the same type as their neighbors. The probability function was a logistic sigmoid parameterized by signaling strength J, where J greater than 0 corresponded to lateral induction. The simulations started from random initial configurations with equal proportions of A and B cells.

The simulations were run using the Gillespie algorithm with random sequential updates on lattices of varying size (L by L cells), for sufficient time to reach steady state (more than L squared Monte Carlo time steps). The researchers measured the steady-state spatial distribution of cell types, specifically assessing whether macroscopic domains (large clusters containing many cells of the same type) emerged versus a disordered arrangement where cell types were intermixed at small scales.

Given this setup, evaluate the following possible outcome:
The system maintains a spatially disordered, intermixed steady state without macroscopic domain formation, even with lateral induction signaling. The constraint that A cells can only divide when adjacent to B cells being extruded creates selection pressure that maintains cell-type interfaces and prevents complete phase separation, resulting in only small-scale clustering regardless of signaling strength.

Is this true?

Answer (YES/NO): NO